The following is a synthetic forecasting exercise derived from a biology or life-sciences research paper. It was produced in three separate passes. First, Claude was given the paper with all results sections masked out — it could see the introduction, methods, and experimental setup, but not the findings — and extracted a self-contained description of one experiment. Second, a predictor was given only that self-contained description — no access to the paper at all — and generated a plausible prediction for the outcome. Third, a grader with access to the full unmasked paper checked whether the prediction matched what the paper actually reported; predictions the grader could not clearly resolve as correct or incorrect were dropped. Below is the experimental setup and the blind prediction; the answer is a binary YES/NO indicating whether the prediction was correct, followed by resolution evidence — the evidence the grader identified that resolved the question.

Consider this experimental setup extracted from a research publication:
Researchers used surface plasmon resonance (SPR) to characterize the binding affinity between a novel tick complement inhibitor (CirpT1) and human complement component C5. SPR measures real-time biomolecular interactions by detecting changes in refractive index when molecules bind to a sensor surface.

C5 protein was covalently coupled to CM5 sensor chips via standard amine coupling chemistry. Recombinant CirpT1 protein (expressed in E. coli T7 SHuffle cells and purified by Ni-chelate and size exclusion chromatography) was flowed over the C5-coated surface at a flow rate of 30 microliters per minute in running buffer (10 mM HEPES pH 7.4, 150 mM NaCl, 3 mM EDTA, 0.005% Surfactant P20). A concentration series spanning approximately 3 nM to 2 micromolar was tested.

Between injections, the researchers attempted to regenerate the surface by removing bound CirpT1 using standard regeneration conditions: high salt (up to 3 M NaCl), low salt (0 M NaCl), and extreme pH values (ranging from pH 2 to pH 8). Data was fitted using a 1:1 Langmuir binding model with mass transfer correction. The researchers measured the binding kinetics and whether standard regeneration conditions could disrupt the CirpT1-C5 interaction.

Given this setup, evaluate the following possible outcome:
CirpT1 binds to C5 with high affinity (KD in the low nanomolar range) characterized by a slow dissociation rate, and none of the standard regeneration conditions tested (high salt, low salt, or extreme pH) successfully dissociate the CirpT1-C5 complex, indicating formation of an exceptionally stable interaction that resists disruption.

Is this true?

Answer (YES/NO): YES